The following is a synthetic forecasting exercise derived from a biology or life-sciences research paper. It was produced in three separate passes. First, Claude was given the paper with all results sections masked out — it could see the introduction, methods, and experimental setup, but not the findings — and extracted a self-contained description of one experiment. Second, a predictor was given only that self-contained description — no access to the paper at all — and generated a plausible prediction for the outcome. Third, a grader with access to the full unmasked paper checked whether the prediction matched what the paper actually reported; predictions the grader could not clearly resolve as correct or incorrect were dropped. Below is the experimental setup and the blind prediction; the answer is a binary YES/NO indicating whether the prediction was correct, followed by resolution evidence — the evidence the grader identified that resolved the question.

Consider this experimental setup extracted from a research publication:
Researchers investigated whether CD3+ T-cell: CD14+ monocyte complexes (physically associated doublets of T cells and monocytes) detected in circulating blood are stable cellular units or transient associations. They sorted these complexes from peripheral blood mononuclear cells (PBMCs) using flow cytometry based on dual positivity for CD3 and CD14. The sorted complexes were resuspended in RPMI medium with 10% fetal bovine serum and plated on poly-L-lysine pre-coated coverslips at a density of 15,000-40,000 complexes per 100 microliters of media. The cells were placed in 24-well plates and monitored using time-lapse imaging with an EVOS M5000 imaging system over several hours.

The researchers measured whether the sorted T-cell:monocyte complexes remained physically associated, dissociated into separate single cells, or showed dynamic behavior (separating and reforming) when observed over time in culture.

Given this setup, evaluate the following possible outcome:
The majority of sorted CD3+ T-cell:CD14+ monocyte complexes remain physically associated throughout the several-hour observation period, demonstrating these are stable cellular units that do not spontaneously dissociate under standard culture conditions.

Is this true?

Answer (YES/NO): NO